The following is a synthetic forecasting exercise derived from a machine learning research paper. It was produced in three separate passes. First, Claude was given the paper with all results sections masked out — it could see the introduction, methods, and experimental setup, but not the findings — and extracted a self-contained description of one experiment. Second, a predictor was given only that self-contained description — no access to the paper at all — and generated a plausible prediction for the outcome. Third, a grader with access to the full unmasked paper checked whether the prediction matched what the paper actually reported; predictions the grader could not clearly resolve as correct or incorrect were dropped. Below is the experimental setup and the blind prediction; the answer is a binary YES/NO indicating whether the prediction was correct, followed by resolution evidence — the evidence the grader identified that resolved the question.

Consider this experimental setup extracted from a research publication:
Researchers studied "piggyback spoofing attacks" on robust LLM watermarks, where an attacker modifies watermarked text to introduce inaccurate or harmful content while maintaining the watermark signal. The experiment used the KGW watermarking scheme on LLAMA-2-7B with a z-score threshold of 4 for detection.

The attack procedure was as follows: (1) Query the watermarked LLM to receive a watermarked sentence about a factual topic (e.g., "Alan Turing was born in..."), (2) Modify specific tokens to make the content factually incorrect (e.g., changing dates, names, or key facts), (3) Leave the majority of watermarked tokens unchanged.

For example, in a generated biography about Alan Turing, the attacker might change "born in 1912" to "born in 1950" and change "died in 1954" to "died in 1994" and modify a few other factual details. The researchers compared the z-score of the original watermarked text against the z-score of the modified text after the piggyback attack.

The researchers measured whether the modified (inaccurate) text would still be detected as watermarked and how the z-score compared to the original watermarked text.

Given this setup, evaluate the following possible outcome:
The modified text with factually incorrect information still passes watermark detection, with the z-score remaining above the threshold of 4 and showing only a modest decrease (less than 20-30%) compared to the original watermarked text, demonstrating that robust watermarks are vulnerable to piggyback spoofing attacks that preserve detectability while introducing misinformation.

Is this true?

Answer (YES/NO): YES